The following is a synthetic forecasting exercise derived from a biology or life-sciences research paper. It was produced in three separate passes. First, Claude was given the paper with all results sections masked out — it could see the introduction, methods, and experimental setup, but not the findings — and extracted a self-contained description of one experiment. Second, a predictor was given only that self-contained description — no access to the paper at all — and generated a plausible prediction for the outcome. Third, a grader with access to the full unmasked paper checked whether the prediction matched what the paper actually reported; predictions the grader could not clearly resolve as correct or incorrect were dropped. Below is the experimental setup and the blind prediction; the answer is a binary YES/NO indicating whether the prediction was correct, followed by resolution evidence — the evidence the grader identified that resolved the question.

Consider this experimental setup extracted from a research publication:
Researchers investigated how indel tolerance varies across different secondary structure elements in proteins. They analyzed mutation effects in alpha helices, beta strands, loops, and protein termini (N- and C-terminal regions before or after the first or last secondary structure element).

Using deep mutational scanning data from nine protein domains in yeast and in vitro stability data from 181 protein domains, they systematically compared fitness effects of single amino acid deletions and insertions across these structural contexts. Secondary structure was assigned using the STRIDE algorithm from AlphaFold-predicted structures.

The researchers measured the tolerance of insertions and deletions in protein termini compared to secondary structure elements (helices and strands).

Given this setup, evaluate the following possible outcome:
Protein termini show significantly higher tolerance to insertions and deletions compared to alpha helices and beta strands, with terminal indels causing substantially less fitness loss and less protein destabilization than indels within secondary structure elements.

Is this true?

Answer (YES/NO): YES